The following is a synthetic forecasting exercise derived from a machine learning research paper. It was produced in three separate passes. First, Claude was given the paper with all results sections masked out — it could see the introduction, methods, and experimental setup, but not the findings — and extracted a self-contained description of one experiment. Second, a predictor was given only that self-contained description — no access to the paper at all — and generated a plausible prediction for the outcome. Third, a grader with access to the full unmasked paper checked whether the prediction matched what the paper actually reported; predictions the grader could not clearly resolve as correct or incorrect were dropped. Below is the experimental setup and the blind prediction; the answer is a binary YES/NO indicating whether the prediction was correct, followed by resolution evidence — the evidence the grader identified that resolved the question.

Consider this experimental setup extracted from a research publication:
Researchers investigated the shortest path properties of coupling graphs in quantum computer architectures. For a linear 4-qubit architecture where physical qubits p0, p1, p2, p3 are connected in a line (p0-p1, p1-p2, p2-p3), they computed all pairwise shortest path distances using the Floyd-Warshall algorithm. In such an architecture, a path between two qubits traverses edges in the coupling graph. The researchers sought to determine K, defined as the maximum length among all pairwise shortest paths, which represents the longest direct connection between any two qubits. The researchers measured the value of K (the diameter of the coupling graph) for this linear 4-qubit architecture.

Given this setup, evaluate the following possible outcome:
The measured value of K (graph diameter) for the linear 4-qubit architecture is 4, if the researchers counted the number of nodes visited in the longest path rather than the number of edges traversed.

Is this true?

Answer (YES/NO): NO